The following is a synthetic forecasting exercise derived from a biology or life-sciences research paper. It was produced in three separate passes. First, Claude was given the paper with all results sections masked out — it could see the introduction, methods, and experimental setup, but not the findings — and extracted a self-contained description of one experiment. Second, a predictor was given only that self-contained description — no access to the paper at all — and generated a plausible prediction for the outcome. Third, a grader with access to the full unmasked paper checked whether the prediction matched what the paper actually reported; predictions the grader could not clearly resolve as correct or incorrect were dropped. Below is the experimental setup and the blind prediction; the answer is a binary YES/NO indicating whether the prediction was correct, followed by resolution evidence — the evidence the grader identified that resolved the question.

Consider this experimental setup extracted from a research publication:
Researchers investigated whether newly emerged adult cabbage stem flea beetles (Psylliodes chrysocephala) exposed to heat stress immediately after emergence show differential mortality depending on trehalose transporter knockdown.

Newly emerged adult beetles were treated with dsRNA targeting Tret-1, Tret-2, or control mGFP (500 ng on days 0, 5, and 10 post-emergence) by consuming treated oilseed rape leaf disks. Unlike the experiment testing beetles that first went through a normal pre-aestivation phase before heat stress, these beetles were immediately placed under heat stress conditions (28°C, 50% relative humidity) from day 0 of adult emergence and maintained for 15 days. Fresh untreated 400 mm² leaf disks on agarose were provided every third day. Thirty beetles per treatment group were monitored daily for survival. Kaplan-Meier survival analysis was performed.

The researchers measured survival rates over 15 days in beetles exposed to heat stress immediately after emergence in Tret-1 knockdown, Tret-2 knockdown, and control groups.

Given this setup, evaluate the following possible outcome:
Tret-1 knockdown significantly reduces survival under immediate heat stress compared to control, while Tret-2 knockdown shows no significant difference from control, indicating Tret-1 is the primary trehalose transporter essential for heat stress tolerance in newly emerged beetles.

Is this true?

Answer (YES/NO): NO